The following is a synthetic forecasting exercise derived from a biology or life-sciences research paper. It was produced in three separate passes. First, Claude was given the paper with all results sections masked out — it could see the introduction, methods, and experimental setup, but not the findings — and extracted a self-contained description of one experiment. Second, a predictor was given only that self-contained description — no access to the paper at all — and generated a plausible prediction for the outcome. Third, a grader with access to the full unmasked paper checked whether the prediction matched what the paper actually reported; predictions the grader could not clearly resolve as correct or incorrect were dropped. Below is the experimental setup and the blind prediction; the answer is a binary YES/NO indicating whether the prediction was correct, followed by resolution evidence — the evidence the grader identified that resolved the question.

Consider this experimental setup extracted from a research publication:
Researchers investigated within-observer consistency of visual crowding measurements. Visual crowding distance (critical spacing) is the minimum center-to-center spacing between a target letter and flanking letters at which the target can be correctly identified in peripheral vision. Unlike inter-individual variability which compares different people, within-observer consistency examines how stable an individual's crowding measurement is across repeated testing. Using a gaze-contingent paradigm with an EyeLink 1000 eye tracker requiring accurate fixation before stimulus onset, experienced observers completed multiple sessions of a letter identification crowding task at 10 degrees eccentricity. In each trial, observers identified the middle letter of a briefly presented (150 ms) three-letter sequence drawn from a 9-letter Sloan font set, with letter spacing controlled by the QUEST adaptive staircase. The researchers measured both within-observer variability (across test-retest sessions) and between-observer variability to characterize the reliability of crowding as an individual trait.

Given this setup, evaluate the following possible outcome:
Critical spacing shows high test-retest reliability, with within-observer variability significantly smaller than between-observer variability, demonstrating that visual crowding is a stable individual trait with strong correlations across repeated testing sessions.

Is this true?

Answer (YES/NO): YES